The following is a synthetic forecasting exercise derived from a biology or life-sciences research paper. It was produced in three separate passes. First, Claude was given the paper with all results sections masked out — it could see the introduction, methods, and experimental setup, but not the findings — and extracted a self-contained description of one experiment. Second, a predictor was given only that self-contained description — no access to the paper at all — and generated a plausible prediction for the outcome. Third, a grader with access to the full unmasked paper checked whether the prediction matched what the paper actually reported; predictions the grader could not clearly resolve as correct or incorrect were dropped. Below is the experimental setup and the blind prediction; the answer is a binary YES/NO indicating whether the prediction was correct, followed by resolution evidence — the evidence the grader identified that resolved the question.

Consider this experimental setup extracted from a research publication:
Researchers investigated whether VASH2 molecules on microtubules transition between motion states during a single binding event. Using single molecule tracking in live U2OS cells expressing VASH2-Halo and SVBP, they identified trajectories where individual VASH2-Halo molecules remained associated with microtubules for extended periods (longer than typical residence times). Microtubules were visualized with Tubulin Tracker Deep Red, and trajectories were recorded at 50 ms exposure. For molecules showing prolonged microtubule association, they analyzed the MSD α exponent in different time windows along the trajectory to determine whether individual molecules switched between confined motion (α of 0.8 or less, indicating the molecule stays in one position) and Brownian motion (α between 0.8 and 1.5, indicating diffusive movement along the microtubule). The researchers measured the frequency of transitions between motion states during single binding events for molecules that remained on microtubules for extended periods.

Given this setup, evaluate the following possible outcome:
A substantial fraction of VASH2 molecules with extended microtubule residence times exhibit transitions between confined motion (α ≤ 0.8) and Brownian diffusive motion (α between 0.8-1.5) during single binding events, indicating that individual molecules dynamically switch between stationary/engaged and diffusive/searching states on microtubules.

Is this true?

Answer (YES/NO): NO